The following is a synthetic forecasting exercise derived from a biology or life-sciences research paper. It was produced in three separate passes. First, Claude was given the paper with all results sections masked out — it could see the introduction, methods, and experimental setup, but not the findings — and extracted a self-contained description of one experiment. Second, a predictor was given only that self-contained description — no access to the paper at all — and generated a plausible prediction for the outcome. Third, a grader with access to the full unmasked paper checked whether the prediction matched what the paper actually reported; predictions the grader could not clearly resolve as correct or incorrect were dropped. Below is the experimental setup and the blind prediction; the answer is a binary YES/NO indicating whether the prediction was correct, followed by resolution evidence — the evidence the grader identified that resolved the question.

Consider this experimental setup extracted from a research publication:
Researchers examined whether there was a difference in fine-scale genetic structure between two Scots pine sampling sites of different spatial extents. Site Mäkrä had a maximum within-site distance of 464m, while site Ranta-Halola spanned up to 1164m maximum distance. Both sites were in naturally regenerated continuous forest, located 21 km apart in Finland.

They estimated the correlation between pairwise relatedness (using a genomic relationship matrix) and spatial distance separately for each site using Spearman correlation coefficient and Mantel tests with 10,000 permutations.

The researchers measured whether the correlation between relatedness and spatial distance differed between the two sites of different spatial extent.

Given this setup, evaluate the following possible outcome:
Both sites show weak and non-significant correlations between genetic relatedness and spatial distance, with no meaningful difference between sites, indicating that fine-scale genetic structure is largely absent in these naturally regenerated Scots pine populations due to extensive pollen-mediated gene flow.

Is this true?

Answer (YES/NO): NO